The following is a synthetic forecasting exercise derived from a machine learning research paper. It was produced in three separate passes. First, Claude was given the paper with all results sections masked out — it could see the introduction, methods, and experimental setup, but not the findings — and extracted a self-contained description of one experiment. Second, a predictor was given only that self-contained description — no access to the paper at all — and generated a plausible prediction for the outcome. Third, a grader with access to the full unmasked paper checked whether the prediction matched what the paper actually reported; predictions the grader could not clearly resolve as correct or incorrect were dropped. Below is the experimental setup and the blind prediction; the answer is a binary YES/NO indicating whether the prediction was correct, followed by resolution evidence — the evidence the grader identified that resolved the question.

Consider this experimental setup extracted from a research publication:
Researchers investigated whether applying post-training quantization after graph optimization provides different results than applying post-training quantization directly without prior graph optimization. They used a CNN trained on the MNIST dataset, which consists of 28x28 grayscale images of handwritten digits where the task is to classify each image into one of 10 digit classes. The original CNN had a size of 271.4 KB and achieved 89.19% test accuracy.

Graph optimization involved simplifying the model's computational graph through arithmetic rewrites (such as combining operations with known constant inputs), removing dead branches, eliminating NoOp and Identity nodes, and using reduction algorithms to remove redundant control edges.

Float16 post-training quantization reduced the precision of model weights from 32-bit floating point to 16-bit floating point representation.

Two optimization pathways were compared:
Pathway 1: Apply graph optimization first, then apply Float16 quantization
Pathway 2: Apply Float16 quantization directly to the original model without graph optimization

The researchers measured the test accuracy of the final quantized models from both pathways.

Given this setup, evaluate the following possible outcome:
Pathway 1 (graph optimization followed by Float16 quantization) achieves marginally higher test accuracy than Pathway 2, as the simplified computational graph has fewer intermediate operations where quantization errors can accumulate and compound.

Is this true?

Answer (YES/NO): YES